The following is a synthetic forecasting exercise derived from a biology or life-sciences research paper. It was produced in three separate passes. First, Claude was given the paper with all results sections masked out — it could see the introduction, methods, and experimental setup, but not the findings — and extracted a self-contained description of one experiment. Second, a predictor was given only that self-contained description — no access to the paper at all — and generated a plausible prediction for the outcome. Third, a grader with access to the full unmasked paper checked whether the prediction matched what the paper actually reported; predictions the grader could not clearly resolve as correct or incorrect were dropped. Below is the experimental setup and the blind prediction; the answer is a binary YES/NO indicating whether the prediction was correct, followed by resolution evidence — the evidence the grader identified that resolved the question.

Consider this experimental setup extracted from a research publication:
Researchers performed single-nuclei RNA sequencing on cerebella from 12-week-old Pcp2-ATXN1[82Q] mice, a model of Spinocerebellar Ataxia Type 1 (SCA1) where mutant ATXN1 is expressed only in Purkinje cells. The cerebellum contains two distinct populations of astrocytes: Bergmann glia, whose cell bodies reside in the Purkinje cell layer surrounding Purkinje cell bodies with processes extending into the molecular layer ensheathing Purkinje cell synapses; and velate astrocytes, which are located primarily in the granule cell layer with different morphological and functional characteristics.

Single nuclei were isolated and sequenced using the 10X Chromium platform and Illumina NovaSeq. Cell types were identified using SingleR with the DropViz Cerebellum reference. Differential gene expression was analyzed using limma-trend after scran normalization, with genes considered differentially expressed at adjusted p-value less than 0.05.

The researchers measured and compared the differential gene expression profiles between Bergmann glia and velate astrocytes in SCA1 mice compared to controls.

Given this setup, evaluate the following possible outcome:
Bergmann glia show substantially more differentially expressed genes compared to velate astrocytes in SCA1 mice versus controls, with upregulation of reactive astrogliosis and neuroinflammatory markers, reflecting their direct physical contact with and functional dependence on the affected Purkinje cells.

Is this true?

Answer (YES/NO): YES